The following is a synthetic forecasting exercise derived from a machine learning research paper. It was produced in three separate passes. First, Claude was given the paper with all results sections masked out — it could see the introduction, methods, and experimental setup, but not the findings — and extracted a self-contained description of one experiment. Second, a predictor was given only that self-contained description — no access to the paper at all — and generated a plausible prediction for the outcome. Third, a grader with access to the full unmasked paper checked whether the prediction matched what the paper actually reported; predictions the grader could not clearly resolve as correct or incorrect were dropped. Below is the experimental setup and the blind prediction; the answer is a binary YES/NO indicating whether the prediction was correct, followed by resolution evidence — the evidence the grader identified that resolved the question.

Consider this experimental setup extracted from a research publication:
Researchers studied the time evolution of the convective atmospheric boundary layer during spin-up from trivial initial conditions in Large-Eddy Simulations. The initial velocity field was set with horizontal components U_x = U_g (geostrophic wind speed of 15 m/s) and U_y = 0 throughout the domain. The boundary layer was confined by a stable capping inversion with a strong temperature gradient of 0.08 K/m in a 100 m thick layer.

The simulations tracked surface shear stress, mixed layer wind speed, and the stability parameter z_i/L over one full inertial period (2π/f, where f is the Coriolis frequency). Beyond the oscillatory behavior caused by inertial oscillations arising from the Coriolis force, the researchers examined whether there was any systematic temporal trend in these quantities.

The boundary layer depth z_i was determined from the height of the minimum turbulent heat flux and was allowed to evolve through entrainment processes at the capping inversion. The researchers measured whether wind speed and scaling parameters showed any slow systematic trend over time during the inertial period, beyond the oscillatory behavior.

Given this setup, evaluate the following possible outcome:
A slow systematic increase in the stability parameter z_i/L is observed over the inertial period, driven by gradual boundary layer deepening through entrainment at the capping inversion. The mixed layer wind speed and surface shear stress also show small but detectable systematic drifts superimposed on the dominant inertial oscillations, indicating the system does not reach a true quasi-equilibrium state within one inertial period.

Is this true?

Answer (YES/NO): YES